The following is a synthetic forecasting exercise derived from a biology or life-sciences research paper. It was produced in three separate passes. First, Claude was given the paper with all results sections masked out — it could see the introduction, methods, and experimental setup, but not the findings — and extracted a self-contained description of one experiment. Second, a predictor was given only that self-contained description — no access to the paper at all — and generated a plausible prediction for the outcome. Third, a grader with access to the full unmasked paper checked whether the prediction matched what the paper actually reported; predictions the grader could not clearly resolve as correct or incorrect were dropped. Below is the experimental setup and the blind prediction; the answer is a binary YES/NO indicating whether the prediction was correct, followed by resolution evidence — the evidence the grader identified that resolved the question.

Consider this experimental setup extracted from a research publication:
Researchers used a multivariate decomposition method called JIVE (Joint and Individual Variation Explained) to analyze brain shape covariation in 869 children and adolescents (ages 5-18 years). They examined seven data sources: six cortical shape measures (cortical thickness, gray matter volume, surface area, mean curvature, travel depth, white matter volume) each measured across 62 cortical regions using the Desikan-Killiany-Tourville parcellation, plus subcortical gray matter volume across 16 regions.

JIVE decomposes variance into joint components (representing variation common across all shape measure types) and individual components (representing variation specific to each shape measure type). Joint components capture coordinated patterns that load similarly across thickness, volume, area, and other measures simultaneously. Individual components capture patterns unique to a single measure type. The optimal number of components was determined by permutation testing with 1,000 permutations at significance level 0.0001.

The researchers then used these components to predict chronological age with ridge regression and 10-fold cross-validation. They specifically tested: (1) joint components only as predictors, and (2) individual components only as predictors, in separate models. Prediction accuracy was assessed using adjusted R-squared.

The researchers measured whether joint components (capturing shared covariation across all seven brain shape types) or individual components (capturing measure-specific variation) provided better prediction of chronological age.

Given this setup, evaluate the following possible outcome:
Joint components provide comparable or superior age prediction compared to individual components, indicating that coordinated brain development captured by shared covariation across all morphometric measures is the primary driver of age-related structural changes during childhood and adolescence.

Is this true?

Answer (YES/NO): NO